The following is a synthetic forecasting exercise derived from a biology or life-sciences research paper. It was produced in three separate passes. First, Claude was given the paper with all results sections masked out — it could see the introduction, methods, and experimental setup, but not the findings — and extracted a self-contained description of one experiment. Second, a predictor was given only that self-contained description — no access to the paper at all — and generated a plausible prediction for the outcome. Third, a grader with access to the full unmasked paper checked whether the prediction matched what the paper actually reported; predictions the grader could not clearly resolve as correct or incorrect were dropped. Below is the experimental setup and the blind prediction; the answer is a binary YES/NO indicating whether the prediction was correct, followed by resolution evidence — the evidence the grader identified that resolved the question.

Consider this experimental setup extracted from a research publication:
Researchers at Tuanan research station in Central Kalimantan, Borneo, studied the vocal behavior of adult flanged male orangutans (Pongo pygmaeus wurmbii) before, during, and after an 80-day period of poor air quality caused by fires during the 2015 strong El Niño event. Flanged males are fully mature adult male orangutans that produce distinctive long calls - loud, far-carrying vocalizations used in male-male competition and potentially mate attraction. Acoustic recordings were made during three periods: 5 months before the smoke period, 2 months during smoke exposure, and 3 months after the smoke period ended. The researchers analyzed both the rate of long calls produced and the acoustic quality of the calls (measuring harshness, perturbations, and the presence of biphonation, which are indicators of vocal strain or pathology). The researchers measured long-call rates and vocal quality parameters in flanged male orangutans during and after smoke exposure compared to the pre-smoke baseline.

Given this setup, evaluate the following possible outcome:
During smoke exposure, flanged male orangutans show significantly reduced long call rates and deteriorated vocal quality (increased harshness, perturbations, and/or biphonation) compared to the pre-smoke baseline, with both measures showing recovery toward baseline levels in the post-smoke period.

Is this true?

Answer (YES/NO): NO